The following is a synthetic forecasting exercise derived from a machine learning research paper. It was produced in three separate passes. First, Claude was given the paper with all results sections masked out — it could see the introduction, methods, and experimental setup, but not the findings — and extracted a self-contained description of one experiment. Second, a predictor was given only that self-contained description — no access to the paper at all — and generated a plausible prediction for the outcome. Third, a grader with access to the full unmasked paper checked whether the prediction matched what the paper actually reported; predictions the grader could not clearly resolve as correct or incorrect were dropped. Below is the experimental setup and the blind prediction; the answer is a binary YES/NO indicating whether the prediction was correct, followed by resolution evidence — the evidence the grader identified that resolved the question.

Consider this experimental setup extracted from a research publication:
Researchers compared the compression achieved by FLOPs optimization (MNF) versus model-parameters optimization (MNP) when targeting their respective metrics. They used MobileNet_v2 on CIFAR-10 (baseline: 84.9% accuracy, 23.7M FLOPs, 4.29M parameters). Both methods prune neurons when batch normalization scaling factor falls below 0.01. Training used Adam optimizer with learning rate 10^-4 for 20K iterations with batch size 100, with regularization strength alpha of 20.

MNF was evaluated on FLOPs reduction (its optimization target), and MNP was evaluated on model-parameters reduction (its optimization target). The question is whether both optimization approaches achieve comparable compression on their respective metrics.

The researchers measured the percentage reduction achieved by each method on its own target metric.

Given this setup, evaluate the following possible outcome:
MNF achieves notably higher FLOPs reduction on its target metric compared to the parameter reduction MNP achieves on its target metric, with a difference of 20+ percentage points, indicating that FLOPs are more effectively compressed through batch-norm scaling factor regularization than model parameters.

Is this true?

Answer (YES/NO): NO